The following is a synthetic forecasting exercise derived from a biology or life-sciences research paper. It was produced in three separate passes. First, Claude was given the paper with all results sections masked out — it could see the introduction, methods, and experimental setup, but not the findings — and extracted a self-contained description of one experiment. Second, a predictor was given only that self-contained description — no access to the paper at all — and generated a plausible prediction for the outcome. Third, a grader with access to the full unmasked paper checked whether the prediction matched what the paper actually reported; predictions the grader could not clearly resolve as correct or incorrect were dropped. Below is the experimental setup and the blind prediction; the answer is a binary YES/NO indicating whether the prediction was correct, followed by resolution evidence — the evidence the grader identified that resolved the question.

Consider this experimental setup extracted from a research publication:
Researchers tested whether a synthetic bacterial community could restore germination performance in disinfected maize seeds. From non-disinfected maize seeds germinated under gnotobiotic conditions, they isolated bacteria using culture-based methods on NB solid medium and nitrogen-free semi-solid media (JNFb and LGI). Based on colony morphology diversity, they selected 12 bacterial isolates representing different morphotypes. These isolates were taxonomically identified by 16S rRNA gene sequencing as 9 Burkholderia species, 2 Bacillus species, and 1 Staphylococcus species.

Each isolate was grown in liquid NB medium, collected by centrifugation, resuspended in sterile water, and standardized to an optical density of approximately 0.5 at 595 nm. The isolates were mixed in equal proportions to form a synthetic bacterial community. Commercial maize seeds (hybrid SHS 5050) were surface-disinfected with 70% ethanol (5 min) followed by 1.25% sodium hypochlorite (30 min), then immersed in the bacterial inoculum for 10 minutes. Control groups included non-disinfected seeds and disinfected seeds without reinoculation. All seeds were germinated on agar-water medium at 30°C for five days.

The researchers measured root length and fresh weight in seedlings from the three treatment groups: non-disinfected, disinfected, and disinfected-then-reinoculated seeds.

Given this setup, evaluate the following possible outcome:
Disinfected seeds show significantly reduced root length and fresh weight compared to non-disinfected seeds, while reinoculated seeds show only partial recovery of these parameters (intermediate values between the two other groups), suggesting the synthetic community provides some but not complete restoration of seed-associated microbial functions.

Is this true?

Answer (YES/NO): NO